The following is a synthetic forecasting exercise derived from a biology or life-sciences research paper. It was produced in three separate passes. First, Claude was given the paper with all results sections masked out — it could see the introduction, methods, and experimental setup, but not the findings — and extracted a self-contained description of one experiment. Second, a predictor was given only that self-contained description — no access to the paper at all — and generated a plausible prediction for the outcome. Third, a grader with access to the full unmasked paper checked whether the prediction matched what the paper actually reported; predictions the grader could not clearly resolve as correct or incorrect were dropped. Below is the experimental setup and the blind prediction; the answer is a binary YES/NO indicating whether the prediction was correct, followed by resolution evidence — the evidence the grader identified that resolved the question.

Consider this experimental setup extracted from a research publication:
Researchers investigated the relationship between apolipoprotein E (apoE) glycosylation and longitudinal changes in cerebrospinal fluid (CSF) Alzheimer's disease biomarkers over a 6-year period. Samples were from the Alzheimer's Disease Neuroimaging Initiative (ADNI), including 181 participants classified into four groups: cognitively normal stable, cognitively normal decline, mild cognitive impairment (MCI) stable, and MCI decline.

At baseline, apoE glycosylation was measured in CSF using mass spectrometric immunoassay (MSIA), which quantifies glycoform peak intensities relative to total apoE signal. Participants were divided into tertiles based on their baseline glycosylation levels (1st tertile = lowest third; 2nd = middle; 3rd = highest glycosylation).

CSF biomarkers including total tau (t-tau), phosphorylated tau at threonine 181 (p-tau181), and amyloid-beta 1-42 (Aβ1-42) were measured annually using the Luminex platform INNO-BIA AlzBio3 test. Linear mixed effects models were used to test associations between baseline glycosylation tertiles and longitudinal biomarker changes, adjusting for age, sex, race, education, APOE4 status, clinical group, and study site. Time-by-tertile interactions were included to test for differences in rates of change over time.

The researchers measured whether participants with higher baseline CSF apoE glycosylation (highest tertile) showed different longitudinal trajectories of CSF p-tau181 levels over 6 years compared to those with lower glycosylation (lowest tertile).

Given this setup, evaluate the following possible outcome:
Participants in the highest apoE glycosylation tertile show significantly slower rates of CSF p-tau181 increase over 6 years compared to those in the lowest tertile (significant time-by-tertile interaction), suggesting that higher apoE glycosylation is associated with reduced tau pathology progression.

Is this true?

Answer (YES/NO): YES